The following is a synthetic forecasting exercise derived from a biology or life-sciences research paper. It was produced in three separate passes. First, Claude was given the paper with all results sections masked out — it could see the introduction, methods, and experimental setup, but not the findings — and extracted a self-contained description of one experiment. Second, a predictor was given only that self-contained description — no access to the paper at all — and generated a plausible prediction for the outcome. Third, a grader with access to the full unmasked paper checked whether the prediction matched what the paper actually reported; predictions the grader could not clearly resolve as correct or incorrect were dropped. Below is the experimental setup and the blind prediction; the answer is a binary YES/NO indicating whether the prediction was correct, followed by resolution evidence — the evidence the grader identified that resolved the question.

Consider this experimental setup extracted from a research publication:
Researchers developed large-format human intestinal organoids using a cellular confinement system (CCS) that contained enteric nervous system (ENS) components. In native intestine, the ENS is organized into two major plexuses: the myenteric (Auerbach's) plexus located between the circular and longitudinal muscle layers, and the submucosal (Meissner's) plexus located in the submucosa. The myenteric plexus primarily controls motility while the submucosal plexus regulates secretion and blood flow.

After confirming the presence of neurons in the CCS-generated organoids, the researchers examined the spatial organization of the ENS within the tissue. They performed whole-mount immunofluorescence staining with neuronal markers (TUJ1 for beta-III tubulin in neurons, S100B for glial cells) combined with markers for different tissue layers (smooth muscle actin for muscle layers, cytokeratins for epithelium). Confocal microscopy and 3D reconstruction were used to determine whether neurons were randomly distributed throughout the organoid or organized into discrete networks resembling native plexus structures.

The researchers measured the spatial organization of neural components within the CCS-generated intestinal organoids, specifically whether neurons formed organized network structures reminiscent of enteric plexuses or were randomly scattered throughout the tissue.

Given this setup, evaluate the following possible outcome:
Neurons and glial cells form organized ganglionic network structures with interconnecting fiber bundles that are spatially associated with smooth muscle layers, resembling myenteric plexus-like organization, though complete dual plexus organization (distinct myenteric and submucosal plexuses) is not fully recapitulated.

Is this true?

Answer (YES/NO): YES